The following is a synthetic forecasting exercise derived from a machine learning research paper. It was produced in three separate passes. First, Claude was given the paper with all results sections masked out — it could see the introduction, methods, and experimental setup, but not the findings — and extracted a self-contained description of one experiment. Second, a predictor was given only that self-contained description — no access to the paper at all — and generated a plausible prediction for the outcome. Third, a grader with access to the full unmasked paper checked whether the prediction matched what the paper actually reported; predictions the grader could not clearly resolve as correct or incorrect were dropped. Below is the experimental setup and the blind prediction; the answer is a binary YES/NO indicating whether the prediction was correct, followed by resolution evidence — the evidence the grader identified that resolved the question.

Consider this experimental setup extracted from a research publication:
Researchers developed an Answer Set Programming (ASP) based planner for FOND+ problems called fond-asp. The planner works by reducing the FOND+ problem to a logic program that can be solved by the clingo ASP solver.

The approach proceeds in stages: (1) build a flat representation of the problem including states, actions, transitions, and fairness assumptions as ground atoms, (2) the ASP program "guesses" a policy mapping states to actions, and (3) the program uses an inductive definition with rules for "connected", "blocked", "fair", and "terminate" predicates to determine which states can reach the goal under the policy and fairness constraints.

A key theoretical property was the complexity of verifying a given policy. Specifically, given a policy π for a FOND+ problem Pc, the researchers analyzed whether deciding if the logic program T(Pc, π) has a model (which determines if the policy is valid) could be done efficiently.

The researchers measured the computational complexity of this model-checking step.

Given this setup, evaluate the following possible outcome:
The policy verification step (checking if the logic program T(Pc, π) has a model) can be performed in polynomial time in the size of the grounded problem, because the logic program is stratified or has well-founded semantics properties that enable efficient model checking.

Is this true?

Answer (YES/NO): YES